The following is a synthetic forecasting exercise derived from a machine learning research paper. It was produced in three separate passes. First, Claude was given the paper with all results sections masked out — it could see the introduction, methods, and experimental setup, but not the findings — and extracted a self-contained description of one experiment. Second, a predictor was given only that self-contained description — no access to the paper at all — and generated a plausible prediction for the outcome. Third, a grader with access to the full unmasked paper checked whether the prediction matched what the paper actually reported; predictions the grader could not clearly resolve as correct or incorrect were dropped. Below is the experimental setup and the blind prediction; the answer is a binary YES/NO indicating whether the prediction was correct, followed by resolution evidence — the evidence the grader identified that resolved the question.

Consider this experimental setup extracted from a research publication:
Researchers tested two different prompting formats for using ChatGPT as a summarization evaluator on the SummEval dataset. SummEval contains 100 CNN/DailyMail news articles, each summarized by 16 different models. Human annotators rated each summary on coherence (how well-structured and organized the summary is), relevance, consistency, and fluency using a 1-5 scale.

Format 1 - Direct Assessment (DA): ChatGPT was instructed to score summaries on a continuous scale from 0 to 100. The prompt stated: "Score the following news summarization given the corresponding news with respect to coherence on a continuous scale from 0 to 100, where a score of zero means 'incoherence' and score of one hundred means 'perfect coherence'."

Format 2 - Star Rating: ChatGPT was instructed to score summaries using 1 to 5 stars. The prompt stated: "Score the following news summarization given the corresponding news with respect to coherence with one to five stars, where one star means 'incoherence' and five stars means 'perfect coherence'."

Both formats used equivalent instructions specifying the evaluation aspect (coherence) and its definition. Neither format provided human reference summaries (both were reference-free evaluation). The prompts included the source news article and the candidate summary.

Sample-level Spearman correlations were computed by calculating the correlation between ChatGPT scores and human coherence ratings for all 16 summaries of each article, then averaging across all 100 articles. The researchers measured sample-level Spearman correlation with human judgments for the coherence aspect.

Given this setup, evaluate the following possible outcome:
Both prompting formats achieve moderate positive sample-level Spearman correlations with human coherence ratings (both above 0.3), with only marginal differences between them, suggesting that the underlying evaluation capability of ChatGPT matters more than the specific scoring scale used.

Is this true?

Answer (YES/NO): YES